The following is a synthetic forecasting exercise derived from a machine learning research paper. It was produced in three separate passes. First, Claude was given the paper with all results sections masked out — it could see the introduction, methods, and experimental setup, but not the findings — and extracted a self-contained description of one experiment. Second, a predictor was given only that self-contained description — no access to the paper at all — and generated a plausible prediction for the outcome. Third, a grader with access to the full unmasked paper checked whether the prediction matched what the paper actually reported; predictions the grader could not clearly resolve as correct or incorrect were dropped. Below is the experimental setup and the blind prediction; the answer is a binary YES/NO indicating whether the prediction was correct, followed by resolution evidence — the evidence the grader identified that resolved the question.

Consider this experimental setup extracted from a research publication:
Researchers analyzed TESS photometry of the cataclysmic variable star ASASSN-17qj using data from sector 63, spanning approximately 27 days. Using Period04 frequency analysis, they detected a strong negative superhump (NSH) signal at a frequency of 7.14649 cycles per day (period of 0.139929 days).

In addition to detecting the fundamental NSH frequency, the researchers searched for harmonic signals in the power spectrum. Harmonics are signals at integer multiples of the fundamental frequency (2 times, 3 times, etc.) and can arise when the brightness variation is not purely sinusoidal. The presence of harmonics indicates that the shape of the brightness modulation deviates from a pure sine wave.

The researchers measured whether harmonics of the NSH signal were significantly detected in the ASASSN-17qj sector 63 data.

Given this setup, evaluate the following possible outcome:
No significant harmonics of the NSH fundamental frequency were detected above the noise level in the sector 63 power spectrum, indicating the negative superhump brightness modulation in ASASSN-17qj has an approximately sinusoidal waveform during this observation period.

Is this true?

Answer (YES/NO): NO